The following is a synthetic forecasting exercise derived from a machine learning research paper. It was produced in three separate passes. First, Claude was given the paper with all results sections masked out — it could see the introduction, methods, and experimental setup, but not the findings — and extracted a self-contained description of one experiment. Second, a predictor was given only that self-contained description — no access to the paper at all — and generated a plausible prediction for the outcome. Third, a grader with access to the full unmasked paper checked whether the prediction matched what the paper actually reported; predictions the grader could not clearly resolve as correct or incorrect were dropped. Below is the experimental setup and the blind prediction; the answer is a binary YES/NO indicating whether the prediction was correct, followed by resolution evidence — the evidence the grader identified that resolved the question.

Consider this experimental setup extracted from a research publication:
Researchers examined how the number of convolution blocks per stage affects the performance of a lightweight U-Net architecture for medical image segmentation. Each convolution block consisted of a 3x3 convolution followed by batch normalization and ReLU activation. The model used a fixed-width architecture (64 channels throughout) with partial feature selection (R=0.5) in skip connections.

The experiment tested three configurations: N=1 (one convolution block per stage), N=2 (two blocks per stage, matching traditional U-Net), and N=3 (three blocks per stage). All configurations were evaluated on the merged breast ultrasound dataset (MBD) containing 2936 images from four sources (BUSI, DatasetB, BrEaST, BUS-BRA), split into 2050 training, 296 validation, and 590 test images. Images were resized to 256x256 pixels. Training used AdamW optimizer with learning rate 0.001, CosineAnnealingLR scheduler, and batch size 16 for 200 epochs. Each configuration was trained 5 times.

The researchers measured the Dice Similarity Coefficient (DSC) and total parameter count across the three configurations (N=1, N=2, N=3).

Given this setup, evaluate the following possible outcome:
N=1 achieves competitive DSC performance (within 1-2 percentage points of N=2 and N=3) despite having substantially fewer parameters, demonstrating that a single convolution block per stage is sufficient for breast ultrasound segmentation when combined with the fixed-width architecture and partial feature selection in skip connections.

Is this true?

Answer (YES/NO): NO